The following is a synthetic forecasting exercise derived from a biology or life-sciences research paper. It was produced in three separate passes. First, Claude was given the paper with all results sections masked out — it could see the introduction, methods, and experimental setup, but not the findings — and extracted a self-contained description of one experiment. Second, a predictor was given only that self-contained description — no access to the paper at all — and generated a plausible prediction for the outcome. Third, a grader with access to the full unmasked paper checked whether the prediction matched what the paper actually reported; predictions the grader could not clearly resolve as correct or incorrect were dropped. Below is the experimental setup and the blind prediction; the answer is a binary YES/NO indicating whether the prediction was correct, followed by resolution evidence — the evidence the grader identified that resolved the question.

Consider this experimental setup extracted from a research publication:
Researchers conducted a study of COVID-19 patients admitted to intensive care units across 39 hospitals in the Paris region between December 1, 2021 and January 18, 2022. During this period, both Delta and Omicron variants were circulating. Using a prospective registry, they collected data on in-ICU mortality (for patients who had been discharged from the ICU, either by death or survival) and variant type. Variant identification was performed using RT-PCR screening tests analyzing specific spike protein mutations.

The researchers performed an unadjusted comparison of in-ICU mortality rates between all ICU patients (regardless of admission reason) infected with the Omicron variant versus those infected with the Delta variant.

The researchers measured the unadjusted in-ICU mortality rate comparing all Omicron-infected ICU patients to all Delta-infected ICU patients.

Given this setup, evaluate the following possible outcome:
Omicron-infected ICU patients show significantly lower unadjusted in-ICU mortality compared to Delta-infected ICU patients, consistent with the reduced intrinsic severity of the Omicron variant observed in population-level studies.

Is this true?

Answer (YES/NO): NO